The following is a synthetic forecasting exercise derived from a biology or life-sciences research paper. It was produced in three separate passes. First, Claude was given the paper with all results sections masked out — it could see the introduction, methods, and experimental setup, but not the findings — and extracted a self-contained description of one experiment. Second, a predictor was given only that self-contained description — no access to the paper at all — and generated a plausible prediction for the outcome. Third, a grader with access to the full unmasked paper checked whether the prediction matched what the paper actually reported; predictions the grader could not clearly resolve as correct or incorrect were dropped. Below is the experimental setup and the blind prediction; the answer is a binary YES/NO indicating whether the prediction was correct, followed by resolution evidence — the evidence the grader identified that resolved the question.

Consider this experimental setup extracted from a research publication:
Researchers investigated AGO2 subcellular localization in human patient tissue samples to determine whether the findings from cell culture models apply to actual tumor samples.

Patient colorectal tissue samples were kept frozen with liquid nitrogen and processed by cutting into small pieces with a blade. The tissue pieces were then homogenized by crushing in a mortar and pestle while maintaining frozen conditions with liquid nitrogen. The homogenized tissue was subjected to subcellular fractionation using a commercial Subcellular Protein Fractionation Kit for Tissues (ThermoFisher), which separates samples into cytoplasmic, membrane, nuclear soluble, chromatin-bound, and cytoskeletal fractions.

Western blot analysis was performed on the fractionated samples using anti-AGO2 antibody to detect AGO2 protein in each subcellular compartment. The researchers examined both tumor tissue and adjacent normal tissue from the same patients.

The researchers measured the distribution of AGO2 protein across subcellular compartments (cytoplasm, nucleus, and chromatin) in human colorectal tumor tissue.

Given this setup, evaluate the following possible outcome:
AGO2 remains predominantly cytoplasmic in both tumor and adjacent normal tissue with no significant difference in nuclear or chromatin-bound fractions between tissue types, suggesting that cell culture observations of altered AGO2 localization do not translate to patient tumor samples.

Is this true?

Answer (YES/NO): NO